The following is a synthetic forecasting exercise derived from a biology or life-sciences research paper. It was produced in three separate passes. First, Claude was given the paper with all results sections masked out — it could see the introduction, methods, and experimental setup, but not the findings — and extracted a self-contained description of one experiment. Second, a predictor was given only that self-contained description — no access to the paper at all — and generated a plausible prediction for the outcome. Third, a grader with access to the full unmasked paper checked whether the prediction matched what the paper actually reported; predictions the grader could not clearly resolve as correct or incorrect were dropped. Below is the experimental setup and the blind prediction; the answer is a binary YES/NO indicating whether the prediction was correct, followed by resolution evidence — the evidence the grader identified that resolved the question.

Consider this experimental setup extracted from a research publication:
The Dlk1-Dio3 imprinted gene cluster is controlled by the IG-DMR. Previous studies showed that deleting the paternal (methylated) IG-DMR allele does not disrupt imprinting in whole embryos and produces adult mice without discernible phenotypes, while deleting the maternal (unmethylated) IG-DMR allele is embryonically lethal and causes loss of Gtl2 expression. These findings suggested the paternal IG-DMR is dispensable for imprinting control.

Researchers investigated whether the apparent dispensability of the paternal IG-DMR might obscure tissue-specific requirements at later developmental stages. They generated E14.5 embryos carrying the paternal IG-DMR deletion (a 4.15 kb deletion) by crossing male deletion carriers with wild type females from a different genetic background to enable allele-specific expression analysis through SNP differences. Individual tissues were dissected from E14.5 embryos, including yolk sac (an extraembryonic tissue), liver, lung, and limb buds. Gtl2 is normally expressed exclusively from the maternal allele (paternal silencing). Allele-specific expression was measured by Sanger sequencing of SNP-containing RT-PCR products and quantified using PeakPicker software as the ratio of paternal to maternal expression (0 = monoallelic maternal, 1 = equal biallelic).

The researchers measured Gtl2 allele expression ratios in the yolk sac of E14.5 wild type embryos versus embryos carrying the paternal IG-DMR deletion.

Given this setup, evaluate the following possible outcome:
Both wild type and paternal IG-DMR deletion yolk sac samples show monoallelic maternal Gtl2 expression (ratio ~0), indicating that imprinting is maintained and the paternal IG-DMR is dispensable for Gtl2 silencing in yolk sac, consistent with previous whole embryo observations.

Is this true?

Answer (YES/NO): NO